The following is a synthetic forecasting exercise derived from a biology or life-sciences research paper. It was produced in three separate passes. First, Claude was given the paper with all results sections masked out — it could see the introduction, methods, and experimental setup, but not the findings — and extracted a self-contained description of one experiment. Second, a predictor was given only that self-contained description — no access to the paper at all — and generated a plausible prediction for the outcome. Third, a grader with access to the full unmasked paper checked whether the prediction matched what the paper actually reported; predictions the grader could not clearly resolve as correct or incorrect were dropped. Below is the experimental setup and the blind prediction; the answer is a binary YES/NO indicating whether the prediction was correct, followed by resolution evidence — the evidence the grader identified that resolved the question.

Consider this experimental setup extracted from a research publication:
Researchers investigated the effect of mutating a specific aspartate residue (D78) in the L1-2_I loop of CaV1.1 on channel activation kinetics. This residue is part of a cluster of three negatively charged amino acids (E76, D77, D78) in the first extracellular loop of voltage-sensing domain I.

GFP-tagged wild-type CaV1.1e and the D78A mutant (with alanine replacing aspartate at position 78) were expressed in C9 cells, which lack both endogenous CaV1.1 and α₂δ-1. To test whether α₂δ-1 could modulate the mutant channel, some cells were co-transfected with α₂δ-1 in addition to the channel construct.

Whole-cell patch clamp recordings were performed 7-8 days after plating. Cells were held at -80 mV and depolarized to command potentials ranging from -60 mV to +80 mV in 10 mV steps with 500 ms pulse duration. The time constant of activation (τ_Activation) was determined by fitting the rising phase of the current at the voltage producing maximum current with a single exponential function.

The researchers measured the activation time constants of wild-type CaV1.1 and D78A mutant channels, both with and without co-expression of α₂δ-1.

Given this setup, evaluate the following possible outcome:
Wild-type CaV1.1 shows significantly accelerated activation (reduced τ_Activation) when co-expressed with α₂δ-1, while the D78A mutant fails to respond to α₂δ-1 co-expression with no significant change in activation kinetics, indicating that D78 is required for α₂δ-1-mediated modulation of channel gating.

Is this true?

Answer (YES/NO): NO